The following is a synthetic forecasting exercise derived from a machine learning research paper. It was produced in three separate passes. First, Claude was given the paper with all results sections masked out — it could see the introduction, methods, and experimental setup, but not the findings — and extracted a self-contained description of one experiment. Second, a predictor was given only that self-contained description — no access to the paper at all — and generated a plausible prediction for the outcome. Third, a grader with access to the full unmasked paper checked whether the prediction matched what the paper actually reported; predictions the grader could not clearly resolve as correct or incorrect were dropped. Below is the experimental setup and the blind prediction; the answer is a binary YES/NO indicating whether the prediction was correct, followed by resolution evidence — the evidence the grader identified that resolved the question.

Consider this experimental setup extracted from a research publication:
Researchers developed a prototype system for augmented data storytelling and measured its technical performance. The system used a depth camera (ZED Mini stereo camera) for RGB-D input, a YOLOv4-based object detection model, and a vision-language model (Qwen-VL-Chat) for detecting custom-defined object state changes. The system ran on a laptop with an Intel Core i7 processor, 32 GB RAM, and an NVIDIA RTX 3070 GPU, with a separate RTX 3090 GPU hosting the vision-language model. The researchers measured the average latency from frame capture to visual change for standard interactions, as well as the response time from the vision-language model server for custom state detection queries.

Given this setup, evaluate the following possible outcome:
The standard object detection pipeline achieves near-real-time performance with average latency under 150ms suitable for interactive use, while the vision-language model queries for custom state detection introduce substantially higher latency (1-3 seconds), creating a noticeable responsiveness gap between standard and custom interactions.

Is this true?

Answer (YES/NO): YES